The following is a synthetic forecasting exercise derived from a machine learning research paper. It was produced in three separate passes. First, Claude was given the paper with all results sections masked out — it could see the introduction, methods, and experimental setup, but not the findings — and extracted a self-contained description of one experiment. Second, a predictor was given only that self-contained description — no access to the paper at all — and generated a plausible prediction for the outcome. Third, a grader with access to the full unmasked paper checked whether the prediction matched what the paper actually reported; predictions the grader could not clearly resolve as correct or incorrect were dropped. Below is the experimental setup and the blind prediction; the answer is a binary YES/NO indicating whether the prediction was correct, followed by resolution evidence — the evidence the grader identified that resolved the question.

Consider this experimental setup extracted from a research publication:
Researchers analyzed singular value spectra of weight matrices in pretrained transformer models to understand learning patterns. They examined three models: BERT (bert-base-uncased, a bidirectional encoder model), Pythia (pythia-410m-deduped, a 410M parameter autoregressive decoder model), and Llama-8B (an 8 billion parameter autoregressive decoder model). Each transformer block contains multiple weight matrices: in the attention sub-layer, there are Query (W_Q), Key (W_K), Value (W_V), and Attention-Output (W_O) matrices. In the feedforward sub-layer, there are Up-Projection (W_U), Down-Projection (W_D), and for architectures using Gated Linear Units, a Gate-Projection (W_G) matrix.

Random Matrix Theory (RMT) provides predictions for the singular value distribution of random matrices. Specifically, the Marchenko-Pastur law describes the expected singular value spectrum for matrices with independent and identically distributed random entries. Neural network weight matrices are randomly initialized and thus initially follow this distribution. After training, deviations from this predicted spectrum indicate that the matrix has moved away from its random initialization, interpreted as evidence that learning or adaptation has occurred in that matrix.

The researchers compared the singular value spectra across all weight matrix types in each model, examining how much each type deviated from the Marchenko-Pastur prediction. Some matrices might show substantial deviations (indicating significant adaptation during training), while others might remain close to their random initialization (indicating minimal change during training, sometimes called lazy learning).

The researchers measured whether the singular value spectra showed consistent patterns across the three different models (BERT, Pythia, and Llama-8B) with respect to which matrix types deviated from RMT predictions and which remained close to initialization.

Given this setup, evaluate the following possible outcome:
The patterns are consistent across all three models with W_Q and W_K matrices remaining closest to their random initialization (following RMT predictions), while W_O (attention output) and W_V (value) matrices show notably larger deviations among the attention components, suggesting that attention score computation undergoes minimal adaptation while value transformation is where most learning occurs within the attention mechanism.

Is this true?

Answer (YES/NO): NO